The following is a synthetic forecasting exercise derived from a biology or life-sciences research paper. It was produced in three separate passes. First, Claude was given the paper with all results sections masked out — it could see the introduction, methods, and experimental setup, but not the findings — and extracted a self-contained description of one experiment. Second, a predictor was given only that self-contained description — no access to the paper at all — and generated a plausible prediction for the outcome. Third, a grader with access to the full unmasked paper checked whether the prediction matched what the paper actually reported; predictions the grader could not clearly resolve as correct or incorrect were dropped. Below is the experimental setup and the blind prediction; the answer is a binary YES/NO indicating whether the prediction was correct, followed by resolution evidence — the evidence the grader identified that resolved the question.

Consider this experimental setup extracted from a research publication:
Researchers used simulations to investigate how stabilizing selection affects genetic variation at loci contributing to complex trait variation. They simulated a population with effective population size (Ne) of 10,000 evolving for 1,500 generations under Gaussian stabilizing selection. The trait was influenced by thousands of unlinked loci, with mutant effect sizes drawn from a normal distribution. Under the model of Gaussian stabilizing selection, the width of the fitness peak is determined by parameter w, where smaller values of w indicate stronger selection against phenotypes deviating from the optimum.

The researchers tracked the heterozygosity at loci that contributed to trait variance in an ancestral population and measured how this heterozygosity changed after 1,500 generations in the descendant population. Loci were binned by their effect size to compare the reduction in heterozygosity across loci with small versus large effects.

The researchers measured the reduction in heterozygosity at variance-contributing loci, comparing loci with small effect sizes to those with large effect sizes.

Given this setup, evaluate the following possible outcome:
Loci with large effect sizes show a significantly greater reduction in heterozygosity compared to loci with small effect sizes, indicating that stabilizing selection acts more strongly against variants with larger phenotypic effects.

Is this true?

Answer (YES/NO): YES